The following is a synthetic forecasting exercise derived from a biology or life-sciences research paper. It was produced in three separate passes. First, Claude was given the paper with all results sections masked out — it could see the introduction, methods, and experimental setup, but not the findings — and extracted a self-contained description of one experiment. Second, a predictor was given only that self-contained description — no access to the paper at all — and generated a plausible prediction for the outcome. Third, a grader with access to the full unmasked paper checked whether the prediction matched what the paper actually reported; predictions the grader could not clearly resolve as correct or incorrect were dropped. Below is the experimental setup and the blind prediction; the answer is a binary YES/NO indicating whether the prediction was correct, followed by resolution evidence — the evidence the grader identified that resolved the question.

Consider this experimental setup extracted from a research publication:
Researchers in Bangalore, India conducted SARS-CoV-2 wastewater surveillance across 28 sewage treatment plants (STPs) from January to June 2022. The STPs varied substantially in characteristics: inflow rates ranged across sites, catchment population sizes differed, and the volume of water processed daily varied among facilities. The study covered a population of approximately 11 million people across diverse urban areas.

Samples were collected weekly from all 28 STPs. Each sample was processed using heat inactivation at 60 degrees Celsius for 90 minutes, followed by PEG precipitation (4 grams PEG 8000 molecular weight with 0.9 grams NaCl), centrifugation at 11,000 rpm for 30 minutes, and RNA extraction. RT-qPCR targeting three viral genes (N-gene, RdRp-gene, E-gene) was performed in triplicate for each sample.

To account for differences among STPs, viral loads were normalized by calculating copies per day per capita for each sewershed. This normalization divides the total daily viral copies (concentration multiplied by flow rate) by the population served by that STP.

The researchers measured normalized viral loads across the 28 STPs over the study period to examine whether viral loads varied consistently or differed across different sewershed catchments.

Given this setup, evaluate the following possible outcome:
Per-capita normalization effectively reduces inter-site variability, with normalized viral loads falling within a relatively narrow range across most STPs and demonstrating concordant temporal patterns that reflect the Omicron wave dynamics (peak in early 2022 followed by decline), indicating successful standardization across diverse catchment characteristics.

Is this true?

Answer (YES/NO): NO